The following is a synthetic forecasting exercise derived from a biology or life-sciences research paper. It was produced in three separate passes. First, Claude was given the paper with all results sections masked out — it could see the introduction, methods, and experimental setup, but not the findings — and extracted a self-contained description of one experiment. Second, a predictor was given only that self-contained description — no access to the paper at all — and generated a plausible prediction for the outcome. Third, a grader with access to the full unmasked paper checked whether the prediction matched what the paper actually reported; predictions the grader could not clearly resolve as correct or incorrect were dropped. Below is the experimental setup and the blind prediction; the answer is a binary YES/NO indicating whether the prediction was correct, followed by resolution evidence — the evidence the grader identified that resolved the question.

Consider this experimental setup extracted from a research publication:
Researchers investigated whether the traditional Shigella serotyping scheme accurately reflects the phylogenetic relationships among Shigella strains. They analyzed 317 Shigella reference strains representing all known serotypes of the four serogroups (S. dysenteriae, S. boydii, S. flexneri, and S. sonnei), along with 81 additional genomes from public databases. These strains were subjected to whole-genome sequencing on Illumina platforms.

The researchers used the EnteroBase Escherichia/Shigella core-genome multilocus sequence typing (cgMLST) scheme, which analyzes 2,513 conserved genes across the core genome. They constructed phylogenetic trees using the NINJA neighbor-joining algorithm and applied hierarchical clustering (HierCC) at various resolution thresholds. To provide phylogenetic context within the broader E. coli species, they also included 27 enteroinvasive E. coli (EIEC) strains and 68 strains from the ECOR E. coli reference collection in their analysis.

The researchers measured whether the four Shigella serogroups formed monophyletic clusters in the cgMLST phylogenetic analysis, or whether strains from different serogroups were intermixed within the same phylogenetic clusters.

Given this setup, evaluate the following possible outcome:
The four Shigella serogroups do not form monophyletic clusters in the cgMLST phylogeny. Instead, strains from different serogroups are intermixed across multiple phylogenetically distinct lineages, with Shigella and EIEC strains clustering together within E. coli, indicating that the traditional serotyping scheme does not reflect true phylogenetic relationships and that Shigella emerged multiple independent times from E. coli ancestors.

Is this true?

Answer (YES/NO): YES